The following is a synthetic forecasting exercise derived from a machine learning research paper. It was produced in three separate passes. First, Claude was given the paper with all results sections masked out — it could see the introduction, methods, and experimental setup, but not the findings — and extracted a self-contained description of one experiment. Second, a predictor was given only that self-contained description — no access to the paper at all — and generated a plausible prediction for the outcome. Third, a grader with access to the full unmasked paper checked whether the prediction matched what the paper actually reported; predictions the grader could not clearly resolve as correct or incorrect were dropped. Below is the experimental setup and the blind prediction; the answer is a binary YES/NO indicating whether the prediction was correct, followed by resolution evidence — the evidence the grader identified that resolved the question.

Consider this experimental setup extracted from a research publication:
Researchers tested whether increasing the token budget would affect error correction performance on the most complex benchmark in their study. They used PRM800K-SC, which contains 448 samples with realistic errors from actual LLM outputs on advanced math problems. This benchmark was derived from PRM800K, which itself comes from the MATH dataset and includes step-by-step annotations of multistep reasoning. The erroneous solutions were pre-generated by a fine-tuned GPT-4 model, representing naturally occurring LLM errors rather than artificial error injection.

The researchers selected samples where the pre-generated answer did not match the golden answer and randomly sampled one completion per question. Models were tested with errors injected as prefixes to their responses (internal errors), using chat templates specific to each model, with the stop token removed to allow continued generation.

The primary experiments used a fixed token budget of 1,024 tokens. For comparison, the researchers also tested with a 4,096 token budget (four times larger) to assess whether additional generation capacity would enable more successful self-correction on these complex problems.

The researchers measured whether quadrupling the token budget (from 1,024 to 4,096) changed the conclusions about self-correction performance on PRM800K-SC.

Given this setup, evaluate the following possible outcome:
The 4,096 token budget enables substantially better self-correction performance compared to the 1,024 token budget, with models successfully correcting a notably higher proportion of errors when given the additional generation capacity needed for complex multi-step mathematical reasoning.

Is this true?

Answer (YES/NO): NO